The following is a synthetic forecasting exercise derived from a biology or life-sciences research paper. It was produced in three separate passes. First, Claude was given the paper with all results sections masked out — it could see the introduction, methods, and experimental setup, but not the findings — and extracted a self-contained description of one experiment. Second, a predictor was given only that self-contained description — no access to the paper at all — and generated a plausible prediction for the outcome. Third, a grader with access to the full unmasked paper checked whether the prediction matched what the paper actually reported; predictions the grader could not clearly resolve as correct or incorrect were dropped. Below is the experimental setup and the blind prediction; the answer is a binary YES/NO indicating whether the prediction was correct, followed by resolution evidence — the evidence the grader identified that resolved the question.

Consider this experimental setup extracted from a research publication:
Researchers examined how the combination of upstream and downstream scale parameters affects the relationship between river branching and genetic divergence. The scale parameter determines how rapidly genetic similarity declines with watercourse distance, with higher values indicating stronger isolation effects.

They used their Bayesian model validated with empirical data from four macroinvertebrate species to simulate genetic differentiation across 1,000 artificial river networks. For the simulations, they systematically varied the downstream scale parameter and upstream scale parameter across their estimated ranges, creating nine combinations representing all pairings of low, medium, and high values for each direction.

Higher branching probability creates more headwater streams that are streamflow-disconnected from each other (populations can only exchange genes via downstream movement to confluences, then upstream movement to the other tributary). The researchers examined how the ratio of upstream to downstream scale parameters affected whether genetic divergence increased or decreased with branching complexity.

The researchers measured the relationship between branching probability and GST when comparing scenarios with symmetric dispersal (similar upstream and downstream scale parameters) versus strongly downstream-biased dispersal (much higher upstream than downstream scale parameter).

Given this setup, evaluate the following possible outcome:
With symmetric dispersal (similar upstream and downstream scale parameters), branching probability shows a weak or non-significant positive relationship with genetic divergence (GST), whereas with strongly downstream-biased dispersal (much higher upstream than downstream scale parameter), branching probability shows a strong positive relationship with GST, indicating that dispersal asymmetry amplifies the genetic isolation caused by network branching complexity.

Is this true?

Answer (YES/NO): NO